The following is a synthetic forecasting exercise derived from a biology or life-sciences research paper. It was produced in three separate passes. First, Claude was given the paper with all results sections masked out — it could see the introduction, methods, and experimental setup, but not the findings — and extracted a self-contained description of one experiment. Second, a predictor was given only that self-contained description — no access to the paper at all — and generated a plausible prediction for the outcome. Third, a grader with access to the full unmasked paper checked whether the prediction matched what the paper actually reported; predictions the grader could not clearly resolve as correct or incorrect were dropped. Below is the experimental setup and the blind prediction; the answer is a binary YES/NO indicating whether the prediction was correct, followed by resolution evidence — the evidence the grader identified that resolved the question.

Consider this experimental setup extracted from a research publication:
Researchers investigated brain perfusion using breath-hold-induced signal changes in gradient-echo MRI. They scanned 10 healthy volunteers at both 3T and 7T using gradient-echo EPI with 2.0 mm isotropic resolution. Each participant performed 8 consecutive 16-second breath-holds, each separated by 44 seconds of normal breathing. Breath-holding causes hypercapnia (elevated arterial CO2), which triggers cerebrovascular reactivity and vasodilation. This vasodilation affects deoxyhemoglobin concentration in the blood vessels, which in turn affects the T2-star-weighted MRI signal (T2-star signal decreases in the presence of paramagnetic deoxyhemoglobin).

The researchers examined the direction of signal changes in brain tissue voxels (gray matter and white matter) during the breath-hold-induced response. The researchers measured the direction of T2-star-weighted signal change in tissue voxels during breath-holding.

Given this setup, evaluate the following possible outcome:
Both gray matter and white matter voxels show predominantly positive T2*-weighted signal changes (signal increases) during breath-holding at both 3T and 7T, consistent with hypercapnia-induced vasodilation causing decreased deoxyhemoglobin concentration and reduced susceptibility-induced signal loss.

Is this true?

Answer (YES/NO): YES